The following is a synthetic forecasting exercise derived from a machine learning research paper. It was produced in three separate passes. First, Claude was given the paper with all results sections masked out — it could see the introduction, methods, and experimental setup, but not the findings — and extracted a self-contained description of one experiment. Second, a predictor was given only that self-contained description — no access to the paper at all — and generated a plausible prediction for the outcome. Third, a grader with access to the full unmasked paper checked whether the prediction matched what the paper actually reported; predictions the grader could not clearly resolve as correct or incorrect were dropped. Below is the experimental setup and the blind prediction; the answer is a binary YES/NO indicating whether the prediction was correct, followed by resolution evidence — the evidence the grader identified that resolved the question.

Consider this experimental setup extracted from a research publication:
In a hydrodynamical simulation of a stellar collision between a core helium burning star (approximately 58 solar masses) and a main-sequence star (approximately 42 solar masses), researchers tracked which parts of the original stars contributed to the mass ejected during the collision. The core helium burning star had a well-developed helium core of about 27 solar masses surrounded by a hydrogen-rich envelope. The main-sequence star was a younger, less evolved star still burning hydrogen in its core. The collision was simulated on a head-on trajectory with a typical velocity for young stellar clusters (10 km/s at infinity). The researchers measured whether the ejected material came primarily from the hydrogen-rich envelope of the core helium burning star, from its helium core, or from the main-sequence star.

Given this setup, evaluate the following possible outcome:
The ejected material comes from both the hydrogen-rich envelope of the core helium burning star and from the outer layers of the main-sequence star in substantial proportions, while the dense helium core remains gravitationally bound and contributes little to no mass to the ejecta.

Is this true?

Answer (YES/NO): NO